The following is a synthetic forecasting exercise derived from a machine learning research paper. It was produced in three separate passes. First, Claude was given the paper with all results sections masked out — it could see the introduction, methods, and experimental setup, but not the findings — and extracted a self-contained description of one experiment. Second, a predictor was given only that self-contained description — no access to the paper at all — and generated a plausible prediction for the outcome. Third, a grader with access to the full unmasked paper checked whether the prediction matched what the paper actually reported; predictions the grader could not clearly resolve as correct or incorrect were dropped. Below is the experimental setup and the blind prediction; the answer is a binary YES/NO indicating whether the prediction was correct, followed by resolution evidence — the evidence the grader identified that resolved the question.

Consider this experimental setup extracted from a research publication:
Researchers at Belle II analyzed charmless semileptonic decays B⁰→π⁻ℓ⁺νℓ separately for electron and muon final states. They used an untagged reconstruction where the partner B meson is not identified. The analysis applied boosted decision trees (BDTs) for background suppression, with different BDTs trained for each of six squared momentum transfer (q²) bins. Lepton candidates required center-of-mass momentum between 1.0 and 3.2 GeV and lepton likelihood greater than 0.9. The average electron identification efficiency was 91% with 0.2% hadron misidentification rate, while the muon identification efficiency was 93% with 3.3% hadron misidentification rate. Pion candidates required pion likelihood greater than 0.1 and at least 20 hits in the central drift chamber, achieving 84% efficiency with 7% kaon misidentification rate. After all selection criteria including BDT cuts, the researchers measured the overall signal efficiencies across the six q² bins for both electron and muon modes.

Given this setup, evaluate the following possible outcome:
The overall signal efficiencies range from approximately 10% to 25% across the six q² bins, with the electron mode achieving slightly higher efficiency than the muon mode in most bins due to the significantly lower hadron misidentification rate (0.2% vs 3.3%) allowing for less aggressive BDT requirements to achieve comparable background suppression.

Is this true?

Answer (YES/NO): NO